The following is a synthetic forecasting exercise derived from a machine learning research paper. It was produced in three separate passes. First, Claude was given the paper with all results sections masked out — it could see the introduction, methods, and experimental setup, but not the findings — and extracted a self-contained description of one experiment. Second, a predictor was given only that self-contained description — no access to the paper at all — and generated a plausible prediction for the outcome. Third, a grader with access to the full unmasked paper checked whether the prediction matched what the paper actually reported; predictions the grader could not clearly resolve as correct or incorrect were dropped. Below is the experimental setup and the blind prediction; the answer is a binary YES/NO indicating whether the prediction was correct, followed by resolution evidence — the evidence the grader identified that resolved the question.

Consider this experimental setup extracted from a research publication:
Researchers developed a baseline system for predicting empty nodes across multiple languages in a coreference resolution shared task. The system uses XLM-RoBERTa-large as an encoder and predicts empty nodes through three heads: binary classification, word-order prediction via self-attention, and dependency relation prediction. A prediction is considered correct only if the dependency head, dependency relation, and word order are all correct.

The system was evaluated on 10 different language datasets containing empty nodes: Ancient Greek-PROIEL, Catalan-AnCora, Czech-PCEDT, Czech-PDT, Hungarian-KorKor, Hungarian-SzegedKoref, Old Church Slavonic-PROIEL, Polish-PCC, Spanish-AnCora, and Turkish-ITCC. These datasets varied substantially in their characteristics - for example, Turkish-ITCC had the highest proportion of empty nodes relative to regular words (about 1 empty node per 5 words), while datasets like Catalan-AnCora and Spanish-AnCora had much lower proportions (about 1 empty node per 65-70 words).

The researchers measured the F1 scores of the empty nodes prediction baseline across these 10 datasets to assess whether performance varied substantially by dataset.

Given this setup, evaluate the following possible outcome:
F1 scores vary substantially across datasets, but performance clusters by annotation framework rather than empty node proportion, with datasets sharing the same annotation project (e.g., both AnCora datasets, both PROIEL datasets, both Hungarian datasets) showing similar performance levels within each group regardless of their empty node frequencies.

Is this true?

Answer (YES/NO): NO